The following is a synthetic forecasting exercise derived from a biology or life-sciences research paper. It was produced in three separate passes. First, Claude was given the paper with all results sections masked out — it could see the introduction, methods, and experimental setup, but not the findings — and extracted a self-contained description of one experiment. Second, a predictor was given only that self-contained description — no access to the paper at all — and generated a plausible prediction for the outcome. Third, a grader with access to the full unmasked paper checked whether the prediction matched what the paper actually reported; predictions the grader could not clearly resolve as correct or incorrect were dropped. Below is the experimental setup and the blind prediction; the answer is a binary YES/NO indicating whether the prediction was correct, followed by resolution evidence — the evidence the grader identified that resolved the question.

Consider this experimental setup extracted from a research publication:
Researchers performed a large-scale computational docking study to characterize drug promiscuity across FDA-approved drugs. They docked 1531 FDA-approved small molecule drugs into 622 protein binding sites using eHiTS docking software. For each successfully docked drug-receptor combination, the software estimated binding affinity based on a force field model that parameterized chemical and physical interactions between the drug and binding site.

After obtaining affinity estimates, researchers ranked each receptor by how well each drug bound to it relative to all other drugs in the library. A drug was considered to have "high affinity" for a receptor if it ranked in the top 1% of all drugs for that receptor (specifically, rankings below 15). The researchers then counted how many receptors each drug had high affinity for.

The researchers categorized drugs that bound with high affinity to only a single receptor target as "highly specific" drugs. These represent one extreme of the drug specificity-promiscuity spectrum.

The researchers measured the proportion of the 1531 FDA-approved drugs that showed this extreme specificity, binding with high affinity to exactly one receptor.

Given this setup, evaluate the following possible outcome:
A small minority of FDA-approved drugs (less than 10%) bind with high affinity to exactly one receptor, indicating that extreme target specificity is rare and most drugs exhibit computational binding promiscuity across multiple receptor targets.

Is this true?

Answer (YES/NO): NO